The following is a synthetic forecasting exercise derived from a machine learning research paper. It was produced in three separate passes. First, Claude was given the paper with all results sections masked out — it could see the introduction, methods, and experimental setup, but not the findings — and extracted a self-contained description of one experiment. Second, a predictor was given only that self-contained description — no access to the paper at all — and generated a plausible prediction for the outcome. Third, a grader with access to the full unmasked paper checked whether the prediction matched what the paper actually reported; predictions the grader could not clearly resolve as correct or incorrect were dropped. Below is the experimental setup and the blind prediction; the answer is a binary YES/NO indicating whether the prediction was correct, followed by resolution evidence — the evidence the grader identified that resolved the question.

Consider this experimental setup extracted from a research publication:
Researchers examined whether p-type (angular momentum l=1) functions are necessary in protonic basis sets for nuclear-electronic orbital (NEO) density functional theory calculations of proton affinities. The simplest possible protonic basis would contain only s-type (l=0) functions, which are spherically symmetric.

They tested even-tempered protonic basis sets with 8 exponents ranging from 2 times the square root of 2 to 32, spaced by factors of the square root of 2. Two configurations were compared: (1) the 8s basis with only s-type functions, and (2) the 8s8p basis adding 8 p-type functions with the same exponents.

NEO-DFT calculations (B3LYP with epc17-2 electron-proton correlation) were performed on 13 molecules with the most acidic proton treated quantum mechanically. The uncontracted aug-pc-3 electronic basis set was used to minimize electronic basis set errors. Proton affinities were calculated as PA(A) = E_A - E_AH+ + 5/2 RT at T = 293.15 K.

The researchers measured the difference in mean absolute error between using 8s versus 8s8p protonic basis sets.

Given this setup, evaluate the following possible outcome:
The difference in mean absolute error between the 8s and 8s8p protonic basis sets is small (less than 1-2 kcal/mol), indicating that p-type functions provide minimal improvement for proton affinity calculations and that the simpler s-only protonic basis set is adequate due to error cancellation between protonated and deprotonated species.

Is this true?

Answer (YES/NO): NO